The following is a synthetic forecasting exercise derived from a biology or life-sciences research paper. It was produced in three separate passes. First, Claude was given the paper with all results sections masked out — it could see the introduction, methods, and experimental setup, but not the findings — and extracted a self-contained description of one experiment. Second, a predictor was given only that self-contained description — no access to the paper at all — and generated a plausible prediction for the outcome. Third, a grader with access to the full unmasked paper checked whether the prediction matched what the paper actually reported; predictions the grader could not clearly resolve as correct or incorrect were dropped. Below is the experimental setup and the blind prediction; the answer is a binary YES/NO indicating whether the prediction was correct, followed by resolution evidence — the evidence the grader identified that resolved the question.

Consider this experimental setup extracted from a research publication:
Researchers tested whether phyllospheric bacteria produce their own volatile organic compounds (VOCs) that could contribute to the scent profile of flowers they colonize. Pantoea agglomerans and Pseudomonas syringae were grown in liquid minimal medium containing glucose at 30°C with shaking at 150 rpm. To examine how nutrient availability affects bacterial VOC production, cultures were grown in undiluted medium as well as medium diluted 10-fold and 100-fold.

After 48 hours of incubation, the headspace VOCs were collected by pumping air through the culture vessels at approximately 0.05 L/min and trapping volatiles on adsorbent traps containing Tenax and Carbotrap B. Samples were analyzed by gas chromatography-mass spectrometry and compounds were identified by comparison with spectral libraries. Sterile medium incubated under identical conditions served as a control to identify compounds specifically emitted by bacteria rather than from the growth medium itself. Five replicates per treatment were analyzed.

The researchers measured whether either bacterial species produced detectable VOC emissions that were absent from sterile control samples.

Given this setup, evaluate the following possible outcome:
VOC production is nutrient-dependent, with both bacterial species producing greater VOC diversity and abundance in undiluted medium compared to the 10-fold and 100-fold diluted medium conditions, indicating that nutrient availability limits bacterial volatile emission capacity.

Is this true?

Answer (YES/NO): YES